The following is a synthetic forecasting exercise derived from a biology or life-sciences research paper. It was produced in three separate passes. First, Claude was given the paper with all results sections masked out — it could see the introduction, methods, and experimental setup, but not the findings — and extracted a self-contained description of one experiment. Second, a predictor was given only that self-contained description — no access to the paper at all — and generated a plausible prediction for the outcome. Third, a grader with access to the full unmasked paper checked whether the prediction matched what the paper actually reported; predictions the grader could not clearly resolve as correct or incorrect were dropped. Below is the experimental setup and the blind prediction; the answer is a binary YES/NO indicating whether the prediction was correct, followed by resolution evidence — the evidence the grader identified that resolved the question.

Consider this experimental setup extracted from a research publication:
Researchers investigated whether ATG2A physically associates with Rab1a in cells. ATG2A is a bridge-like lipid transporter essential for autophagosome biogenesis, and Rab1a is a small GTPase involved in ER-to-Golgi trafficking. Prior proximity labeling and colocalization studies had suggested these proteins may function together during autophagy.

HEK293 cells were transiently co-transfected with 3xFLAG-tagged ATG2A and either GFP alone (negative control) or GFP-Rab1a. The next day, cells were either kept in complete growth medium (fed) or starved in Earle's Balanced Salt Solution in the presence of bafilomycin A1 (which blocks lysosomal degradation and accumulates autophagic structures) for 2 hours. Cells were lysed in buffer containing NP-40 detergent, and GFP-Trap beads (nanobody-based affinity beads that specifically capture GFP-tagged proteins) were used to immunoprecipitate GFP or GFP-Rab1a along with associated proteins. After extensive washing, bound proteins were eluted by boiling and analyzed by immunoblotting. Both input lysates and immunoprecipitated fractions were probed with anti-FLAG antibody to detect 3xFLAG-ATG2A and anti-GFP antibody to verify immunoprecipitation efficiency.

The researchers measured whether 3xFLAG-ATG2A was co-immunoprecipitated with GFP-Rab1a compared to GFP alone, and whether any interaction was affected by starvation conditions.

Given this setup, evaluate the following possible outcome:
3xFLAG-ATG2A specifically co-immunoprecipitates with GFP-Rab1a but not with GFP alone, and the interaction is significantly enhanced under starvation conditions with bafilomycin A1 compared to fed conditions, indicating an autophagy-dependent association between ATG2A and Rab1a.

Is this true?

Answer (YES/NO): NO